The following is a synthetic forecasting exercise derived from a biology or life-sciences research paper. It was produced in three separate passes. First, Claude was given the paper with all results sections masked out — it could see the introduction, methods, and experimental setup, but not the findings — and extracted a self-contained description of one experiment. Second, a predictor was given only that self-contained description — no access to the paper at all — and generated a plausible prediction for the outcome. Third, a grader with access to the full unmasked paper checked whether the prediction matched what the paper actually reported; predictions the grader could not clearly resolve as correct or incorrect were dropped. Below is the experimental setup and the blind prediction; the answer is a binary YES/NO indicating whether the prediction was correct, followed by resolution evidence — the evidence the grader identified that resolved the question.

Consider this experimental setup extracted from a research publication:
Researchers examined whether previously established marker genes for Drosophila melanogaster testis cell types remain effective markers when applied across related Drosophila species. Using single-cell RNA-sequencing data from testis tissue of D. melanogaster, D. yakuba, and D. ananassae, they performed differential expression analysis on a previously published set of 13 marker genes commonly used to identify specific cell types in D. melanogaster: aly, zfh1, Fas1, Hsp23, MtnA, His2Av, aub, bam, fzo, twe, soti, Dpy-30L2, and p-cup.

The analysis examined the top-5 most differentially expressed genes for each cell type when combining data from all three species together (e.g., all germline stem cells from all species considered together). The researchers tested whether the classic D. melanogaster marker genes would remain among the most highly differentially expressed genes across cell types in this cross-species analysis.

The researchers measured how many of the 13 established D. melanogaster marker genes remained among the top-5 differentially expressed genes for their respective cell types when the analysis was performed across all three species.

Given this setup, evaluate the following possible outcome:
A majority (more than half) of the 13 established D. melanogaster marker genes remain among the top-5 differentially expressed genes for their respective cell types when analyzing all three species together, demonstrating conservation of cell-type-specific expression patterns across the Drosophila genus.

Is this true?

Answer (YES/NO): NO